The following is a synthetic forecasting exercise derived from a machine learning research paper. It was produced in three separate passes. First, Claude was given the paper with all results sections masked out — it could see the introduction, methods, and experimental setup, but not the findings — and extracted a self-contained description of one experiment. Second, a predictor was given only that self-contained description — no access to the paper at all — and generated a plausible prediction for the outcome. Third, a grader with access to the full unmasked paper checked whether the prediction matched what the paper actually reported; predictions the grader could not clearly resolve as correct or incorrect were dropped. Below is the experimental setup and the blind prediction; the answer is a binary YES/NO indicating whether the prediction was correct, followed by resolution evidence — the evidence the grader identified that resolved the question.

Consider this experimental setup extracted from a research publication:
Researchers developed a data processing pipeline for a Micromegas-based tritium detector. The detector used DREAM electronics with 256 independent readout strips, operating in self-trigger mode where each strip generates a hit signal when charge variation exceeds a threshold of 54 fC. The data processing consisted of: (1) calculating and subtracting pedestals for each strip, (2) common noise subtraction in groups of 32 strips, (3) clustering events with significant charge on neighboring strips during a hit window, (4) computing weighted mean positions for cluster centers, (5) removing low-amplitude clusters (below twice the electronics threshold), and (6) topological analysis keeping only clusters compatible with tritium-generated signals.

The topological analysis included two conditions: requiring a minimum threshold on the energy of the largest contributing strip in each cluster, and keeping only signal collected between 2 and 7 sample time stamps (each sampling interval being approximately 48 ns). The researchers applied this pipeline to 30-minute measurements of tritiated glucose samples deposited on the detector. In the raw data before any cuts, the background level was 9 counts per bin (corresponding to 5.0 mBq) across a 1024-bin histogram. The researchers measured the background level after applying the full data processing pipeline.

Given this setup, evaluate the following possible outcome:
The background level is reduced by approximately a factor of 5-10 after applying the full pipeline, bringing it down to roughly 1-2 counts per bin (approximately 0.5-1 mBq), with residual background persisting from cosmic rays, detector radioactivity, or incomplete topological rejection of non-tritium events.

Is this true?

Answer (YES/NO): NO